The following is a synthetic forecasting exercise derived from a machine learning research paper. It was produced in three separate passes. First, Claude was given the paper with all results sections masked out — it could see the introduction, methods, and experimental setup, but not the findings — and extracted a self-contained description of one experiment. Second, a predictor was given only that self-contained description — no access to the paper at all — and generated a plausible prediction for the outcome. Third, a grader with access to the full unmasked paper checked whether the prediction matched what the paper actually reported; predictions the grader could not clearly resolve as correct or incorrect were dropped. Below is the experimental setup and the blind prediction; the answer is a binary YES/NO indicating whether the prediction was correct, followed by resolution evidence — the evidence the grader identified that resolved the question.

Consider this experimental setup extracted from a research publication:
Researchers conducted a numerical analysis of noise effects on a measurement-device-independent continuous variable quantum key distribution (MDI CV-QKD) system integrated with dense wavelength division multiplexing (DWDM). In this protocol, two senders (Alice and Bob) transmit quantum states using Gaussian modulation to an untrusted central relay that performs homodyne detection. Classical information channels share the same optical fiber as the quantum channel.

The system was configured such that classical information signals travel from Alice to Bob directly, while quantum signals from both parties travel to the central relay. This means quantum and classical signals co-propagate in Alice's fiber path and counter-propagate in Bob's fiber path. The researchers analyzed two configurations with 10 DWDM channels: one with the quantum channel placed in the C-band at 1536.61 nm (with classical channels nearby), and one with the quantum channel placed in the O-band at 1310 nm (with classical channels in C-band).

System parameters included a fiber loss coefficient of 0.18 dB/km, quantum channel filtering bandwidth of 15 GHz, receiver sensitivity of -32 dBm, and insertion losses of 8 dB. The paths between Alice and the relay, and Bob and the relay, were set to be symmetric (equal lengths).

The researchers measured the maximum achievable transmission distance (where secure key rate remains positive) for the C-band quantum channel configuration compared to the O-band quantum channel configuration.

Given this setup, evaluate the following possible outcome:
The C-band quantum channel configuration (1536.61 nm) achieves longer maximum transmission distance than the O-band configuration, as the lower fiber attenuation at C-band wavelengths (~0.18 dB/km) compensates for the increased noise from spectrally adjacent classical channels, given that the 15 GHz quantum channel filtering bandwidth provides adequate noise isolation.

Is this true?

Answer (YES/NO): YES